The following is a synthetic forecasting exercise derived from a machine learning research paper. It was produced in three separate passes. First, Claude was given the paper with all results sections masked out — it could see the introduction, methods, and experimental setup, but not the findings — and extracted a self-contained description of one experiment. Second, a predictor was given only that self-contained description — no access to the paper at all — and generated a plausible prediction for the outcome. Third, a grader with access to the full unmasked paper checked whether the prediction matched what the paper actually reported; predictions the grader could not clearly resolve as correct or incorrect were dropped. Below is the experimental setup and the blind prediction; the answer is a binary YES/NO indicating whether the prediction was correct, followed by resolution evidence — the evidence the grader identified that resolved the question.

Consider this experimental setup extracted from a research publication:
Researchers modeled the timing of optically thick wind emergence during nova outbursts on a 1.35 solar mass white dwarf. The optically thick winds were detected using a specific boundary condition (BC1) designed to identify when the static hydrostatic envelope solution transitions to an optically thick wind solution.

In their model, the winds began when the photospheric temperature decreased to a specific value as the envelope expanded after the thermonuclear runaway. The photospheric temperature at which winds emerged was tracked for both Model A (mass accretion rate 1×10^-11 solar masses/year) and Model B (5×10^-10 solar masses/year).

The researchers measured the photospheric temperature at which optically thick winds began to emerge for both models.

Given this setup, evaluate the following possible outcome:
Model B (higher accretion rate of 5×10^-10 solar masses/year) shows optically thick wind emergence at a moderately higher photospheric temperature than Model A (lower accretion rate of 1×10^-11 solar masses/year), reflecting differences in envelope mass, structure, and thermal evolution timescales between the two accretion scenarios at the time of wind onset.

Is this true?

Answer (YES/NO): YES